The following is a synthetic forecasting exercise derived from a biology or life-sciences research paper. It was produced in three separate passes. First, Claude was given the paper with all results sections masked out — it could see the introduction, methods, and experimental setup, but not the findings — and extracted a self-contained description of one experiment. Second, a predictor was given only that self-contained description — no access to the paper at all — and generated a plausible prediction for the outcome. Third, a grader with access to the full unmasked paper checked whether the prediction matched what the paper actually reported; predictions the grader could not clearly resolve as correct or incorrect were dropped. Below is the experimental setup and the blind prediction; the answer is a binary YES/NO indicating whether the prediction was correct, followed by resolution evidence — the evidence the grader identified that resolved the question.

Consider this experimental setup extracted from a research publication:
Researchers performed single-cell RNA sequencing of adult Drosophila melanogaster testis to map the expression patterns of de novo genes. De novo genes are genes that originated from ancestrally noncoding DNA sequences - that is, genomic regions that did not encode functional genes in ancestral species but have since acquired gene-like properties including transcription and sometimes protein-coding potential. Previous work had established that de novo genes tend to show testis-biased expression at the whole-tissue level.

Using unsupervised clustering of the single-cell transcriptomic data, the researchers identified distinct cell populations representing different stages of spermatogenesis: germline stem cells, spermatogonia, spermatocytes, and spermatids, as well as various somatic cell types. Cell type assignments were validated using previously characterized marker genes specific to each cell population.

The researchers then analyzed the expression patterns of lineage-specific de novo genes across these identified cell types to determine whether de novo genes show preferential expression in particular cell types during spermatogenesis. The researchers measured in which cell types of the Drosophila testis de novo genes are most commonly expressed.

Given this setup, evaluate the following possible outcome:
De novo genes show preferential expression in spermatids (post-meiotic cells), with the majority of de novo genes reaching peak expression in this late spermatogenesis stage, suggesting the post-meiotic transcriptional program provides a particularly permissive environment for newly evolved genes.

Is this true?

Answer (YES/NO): NO